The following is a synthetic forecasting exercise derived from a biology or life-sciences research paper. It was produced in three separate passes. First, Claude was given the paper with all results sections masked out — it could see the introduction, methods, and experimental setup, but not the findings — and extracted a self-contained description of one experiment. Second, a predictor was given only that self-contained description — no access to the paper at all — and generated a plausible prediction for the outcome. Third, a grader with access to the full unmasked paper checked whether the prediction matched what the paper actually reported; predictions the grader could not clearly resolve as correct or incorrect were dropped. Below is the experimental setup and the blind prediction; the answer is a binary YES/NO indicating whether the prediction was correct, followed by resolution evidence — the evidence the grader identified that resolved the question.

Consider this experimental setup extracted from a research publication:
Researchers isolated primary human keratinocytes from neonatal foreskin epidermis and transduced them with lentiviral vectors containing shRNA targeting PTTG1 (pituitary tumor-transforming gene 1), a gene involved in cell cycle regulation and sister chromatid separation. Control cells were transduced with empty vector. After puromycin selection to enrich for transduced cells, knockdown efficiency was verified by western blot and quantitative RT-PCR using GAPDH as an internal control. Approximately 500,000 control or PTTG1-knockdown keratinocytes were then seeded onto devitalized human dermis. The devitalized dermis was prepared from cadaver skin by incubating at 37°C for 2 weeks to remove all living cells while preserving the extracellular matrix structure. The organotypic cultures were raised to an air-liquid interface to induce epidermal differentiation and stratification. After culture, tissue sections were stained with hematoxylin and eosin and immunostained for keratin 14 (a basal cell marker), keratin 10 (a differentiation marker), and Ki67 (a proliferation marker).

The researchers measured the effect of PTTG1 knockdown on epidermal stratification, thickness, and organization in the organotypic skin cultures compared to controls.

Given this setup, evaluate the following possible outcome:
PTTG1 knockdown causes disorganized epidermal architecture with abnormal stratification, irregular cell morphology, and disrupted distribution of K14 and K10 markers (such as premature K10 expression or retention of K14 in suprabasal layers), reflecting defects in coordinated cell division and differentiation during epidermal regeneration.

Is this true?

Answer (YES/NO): YES